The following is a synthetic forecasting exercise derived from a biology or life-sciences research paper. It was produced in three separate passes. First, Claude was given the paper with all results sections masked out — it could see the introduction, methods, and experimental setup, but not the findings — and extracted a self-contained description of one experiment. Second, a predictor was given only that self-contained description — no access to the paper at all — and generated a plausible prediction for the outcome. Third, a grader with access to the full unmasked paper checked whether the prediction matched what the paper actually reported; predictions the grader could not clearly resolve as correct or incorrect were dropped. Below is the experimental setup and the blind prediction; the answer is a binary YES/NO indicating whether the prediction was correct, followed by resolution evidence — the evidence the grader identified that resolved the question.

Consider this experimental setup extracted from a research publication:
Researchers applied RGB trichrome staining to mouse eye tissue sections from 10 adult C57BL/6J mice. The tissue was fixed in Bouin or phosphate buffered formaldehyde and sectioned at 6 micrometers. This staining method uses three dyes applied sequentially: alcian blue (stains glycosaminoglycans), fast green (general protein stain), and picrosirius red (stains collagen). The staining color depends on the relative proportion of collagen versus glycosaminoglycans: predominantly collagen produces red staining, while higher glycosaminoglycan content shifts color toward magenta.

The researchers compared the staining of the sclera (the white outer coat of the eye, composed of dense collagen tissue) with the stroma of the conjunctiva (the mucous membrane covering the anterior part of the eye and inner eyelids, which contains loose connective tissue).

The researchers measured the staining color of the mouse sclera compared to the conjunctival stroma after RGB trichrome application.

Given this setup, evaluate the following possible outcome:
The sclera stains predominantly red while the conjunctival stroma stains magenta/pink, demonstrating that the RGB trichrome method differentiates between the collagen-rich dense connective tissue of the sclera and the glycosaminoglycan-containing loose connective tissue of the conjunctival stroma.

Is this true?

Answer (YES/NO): YES